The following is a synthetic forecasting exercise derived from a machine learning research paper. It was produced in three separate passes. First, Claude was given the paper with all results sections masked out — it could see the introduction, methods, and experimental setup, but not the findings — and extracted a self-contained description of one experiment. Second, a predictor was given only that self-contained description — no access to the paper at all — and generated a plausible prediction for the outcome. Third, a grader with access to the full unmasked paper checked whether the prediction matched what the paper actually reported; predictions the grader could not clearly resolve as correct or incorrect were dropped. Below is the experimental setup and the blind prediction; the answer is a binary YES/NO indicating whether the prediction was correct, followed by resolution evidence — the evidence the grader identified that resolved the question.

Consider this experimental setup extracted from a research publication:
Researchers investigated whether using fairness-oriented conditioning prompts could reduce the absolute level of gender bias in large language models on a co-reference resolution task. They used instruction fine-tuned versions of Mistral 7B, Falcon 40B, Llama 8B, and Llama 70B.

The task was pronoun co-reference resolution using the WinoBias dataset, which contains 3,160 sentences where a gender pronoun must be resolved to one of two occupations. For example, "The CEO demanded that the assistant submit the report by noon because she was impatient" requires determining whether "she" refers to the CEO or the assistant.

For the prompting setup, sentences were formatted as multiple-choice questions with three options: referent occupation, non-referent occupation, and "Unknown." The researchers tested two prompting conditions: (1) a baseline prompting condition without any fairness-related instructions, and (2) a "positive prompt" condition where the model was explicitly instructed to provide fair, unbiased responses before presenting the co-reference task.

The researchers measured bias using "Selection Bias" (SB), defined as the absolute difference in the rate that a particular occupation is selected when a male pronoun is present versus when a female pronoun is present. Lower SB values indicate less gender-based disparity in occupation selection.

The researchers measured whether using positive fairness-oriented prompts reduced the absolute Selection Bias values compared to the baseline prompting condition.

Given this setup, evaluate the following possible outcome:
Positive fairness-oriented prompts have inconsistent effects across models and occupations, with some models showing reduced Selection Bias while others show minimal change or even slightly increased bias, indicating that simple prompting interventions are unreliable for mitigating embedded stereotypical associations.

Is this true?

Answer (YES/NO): NO